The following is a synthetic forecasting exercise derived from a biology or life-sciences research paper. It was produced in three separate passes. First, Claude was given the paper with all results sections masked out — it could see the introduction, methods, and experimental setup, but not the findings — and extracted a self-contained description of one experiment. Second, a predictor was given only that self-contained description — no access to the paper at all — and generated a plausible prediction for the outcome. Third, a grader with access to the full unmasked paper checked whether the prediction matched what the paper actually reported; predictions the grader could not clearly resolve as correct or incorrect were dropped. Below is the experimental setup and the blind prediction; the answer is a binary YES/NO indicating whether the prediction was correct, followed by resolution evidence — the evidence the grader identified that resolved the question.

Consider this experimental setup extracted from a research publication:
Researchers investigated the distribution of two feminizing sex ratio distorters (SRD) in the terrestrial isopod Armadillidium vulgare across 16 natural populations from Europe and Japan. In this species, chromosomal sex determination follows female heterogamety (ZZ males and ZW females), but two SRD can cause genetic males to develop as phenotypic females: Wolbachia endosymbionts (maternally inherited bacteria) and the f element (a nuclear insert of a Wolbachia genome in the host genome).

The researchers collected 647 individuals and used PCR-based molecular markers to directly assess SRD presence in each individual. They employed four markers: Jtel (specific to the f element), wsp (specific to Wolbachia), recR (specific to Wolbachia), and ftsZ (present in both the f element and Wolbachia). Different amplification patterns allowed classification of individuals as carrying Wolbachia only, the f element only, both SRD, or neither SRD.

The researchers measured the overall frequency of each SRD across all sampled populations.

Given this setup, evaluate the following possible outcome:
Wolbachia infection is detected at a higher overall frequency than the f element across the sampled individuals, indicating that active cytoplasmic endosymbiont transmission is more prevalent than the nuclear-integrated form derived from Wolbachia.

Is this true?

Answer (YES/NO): NO